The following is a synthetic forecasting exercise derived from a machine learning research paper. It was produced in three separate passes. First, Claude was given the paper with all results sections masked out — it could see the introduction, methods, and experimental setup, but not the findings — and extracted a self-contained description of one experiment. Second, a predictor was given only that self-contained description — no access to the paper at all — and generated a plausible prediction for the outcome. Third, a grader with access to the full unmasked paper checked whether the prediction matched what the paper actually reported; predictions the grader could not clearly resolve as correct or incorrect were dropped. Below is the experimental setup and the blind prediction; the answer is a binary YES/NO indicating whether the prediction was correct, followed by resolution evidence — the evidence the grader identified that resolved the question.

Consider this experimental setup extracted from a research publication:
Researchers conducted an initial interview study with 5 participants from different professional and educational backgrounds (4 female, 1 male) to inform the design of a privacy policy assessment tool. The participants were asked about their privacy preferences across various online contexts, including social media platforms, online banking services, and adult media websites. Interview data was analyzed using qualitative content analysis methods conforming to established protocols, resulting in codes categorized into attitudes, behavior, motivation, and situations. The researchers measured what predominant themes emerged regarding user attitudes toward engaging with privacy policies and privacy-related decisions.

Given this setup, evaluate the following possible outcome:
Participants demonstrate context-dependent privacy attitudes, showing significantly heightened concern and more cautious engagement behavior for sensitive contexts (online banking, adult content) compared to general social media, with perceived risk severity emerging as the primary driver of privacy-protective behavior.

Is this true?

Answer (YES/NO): NO